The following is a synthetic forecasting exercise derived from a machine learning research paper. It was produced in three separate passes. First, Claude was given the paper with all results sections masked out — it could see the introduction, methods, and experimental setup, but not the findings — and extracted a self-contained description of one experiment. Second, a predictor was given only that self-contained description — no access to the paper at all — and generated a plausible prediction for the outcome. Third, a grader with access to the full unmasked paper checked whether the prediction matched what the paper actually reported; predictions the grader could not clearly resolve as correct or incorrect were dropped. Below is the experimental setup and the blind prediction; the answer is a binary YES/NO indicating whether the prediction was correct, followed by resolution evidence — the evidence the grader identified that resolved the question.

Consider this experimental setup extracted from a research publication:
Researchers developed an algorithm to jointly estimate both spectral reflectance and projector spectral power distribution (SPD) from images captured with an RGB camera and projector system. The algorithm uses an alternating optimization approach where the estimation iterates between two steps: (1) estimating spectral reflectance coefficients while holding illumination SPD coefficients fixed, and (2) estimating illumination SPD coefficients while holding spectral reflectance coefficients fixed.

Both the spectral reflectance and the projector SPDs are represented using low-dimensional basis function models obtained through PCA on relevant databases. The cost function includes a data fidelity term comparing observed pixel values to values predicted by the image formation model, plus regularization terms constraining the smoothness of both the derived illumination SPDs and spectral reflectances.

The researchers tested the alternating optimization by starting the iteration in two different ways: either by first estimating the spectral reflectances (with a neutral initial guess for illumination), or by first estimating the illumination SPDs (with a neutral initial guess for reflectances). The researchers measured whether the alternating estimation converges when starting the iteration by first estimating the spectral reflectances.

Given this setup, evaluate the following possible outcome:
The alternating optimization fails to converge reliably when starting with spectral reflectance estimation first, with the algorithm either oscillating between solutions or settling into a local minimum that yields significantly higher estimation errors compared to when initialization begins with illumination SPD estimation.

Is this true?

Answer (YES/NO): NO